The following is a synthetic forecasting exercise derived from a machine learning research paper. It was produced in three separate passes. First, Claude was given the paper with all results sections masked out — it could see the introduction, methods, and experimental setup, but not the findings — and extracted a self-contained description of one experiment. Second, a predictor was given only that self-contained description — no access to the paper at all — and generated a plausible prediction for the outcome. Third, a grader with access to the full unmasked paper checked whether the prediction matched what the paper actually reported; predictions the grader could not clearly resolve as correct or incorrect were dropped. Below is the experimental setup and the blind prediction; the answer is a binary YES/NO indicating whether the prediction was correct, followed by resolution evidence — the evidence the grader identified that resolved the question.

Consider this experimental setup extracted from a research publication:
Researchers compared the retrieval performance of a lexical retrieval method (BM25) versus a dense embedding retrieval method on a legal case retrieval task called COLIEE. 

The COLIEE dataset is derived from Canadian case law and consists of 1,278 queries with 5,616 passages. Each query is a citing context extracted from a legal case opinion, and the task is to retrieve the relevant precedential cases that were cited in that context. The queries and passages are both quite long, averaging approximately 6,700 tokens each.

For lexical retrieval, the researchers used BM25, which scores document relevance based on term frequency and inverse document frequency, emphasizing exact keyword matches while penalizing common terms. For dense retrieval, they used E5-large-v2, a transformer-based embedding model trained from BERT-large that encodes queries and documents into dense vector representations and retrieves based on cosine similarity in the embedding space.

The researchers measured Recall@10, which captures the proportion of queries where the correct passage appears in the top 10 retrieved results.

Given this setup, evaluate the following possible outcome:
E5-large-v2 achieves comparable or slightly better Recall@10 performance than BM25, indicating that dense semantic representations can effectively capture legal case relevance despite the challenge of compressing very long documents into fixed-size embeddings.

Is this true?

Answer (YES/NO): NO